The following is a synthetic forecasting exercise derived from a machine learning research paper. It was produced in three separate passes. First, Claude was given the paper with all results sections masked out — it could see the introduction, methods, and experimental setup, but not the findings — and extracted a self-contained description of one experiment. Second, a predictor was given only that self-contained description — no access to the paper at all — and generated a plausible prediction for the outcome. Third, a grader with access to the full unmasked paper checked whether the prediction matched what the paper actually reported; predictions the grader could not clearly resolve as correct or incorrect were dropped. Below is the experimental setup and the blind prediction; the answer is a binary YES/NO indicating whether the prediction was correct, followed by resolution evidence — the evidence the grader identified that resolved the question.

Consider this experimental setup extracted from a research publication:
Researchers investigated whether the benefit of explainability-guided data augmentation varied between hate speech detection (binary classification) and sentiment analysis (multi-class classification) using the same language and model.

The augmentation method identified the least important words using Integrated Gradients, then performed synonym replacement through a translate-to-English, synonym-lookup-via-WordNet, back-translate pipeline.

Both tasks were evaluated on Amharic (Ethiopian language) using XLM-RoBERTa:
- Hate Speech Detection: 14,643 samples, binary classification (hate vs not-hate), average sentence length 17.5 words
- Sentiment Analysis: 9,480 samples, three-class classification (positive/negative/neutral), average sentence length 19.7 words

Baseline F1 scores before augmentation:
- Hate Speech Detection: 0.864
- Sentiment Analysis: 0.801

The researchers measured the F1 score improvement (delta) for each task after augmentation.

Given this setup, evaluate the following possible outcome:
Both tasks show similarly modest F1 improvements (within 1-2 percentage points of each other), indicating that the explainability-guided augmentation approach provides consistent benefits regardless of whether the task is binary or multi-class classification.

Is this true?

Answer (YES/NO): YES